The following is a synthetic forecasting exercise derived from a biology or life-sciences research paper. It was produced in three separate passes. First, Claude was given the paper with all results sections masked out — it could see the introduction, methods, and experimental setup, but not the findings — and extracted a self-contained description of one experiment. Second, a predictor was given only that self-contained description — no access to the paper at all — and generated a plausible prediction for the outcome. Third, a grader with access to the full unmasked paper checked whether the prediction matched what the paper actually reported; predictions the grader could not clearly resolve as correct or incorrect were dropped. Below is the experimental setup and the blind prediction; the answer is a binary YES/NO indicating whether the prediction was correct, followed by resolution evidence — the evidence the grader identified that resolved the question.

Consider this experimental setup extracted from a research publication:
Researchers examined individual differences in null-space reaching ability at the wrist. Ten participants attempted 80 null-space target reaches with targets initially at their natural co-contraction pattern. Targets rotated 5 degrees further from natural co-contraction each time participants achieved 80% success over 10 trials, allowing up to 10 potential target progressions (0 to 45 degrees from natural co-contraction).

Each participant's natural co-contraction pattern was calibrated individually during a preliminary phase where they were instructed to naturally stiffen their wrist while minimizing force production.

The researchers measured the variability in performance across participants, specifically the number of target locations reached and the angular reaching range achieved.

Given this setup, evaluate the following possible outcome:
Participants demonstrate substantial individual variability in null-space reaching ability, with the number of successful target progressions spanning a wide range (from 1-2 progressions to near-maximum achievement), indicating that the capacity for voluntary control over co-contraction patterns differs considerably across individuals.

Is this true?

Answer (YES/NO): NO